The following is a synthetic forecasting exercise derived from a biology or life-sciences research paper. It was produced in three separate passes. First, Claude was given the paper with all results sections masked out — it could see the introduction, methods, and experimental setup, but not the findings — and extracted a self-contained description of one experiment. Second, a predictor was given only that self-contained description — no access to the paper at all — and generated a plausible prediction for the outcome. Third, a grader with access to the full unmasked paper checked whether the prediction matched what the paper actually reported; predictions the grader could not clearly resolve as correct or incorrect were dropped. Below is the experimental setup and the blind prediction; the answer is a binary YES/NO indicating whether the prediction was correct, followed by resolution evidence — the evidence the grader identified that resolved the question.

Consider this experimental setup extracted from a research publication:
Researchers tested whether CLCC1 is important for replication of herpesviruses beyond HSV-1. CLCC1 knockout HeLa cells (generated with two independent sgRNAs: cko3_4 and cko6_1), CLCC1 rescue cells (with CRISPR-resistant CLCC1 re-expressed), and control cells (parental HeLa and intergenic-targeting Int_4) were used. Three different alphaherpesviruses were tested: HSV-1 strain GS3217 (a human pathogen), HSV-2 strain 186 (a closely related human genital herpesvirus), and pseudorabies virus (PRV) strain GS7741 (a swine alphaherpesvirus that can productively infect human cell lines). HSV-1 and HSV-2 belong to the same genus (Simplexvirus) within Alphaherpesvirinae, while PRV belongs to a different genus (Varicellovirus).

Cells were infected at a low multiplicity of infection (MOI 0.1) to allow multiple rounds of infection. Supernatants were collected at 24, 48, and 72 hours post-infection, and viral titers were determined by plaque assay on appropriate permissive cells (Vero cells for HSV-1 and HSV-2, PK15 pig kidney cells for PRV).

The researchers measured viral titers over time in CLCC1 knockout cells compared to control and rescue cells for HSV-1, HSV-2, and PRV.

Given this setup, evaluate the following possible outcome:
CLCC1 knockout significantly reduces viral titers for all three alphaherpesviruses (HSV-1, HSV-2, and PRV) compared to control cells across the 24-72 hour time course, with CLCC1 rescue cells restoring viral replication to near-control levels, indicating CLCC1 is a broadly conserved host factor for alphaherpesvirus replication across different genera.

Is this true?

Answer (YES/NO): YES